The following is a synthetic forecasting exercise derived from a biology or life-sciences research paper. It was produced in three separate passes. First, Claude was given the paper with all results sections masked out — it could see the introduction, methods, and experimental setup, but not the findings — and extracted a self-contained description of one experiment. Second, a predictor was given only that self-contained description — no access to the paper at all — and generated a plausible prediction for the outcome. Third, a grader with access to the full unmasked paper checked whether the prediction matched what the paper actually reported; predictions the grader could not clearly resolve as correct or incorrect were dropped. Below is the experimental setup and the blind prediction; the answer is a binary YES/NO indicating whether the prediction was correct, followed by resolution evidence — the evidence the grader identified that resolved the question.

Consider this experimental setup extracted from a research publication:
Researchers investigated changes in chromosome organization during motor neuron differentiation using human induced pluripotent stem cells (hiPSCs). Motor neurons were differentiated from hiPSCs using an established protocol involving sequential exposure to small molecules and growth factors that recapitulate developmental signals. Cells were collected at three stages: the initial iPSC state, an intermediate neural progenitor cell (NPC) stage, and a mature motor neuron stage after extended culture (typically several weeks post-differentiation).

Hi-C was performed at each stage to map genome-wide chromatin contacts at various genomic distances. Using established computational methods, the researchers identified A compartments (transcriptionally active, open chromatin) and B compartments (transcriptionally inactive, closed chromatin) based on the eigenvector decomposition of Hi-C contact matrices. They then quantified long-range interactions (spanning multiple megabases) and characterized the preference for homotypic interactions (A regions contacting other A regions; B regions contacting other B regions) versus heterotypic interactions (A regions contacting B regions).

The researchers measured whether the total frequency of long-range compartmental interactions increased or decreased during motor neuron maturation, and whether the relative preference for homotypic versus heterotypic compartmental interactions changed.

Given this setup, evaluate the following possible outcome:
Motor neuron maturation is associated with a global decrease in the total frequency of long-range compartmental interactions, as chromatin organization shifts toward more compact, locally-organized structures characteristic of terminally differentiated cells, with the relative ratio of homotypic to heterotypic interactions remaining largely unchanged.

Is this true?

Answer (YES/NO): NO